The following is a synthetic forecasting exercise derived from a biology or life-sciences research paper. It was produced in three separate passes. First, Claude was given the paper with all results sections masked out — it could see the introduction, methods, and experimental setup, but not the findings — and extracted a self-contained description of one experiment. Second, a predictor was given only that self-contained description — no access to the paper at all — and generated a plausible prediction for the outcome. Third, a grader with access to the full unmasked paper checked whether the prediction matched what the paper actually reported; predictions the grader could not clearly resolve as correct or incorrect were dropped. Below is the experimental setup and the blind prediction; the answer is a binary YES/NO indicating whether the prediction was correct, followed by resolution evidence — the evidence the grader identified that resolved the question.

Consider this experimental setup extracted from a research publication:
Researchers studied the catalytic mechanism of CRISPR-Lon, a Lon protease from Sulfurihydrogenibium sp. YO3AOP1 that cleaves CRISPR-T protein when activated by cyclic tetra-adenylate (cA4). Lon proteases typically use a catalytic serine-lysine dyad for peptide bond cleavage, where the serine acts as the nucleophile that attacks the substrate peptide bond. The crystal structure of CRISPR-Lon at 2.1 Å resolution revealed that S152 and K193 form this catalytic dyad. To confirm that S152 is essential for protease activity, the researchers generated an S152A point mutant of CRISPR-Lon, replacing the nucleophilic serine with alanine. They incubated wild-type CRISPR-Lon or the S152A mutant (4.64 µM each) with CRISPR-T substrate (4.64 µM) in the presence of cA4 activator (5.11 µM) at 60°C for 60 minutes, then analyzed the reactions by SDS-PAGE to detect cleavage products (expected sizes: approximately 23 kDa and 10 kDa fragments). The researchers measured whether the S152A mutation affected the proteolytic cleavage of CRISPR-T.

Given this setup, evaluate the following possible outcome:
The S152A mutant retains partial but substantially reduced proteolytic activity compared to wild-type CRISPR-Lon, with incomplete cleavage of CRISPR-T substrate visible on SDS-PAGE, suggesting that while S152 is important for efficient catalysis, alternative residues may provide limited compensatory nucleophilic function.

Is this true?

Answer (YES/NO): NO